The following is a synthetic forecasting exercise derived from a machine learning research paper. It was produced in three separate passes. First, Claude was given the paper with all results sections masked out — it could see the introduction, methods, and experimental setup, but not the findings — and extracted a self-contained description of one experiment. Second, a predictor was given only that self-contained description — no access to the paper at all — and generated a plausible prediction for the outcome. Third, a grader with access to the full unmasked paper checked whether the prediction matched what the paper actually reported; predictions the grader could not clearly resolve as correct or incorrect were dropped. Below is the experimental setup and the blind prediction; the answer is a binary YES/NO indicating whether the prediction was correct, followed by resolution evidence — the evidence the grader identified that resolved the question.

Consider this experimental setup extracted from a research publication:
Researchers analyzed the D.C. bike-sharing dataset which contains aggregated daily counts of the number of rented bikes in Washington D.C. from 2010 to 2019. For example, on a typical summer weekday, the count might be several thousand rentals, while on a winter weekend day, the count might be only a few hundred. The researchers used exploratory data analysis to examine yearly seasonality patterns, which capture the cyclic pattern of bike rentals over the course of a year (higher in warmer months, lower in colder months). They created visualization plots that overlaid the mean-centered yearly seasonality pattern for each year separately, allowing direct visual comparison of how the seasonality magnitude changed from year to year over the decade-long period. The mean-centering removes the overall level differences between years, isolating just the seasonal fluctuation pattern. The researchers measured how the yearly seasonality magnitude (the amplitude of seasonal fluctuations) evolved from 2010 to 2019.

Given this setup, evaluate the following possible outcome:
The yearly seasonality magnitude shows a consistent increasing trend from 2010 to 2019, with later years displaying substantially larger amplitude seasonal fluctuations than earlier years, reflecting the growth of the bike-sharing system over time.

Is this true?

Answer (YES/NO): NO